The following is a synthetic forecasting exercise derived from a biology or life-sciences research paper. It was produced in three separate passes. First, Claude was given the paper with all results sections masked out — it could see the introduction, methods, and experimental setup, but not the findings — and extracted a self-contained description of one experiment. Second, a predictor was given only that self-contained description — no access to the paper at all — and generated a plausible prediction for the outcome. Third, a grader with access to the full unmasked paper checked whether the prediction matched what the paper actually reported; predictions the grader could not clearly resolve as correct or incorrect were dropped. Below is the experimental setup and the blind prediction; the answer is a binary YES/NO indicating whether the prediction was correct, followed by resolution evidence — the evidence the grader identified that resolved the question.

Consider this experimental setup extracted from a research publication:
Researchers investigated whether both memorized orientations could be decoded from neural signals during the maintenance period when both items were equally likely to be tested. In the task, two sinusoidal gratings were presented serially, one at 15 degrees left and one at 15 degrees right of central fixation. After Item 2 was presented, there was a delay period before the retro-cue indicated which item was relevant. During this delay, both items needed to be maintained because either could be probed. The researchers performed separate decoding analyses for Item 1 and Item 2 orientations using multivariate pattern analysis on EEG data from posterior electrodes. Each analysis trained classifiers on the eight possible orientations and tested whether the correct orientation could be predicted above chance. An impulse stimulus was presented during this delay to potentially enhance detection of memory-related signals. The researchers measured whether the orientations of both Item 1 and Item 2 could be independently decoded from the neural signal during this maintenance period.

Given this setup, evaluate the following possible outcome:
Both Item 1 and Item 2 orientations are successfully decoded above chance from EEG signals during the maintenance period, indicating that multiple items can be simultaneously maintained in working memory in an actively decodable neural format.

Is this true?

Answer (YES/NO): YES